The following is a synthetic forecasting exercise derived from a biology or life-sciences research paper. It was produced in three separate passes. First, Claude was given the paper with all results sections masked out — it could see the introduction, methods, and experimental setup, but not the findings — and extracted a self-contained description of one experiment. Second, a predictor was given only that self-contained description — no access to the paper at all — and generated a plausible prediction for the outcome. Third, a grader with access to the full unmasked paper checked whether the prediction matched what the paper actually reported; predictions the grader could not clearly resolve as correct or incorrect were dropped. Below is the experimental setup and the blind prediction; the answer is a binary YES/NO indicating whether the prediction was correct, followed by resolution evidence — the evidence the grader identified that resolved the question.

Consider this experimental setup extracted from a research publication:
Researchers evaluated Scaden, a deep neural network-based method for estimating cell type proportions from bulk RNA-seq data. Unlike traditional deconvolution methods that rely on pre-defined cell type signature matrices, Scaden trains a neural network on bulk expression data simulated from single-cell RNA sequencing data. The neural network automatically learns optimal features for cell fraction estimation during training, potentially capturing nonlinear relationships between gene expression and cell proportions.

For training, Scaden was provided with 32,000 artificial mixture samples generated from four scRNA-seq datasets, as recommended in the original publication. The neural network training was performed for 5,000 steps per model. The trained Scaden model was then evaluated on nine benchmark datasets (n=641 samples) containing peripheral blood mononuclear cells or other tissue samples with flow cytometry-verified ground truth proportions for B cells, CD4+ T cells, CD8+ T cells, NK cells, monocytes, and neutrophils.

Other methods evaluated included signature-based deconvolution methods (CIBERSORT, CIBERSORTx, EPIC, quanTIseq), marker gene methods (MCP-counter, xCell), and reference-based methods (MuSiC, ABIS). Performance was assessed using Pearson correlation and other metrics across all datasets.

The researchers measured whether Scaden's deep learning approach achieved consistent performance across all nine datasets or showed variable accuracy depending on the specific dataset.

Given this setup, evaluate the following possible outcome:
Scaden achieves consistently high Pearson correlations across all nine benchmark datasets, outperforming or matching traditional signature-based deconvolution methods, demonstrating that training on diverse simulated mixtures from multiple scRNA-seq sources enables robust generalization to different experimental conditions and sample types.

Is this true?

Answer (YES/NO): NO